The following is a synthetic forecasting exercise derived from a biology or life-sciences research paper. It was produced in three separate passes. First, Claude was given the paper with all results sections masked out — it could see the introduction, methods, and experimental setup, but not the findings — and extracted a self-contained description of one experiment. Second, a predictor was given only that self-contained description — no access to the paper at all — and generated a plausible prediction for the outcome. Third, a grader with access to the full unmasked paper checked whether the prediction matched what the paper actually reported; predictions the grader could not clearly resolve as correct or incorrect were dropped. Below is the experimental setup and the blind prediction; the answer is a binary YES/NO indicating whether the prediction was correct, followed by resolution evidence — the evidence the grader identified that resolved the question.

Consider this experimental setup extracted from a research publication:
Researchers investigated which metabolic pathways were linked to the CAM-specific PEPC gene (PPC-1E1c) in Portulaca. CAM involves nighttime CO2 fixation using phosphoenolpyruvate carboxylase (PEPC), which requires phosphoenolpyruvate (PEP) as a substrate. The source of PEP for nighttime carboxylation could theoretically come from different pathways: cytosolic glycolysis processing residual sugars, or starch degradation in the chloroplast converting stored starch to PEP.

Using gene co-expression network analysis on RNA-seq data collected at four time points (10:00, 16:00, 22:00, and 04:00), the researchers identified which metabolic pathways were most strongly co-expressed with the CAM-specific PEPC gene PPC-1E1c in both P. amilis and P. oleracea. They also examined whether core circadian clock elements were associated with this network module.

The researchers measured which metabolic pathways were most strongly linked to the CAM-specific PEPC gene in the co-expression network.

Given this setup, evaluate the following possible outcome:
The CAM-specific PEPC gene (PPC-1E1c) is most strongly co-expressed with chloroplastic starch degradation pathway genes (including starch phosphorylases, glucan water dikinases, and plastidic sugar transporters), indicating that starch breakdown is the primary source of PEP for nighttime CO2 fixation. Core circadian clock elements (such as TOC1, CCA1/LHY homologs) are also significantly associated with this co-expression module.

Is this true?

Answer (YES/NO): YES